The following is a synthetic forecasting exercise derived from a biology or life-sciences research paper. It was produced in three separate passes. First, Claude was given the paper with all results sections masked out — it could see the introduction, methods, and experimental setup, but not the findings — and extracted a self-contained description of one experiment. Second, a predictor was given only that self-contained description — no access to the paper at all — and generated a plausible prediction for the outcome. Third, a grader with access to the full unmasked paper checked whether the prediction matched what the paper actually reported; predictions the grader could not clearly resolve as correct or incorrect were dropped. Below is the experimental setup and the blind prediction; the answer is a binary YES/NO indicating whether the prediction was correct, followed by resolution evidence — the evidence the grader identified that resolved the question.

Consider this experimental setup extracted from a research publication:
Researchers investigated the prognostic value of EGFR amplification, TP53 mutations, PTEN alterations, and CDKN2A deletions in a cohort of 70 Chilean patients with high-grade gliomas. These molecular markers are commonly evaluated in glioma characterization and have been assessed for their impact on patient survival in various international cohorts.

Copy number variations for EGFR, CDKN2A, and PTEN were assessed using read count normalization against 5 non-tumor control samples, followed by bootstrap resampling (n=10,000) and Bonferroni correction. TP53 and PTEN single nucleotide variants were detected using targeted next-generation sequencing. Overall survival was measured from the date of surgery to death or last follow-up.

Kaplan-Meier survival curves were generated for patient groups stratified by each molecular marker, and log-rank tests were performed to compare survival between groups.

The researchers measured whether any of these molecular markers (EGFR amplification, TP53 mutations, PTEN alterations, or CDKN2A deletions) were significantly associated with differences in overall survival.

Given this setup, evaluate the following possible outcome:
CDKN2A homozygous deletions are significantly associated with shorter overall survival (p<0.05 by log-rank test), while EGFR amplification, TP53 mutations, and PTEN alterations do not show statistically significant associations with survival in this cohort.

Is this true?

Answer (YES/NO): NO